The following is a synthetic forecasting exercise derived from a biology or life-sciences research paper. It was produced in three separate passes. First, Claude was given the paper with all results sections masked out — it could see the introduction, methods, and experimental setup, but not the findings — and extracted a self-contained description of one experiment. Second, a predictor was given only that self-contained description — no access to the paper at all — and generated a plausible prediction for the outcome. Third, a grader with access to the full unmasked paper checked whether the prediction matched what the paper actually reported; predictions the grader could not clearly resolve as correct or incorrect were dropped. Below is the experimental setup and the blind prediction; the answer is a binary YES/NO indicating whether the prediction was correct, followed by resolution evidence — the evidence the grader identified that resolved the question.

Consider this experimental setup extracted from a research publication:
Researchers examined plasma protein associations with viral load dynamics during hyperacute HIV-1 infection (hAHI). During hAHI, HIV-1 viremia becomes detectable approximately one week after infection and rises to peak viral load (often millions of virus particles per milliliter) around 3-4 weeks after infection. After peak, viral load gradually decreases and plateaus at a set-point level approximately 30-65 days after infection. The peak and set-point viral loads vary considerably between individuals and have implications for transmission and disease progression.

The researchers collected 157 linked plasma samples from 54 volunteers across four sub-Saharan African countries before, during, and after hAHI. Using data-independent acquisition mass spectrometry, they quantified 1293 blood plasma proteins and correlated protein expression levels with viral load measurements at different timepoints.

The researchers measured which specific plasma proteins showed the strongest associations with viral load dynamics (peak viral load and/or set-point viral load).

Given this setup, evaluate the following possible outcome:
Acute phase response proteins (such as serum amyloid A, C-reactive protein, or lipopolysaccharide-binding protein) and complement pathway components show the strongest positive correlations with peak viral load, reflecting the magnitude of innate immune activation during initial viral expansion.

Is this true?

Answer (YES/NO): NO